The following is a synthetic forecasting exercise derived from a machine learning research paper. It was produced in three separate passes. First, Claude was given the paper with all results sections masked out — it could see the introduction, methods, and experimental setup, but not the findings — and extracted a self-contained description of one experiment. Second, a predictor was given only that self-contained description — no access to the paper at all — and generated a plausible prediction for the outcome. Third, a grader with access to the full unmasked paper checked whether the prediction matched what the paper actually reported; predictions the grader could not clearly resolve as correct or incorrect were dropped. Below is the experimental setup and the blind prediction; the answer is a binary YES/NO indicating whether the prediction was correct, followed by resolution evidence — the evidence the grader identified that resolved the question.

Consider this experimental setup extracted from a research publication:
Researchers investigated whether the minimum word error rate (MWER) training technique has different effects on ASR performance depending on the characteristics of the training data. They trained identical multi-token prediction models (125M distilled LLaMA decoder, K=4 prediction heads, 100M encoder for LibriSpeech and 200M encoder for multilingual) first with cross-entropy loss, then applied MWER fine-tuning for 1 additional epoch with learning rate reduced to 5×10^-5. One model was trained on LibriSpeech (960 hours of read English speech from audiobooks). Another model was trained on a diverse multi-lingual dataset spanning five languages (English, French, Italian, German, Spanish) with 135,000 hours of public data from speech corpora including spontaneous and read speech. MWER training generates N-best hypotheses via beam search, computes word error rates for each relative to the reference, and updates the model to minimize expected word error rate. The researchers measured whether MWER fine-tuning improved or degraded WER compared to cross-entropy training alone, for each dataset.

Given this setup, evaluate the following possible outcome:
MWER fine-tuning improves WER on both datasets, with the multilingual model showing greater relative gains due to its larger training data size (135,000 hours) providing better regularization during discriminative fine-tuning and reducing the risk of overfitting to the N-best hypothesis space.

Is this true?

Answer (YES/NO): NO